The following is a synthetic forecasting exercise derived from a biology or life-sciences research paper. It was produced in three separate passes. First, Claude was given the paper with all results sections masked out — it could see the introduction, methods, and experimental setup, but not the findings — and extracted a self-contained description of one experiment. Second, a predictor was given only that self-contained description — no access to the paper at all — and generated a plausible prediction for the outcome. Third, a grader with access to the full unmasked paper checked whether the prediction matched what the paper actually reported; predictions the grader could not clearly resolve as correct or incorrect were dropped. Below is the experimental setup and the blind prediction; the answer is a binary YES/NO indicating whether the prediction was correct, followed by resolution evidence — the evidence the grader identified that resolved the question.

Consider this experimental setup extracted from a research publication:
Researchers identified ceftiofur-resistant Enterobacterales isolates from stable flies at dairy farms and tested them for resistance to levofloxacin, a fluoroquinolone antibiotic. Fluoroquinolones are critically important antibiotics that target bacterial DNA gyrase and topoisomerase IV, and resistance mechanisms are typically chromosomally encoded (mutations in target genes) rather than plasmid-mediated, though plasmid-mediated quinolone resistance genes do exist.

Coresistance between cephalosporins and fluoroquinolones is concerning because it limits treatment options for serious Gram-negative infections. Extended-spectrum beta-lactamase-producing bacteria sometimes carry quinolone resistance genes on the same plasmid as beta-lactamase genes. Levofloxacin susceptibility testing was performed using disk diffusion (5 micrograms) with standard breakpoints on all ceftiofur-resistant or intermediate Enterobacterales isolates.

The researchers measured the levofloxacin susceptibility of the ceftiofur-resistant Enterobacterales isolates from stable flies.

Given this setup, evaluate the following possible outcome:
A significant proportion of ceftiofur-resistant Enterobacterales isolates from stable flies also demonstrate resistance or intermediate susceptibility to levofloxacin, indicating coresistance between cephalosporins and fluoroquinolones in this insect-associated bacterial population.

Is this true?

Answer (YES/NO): NO